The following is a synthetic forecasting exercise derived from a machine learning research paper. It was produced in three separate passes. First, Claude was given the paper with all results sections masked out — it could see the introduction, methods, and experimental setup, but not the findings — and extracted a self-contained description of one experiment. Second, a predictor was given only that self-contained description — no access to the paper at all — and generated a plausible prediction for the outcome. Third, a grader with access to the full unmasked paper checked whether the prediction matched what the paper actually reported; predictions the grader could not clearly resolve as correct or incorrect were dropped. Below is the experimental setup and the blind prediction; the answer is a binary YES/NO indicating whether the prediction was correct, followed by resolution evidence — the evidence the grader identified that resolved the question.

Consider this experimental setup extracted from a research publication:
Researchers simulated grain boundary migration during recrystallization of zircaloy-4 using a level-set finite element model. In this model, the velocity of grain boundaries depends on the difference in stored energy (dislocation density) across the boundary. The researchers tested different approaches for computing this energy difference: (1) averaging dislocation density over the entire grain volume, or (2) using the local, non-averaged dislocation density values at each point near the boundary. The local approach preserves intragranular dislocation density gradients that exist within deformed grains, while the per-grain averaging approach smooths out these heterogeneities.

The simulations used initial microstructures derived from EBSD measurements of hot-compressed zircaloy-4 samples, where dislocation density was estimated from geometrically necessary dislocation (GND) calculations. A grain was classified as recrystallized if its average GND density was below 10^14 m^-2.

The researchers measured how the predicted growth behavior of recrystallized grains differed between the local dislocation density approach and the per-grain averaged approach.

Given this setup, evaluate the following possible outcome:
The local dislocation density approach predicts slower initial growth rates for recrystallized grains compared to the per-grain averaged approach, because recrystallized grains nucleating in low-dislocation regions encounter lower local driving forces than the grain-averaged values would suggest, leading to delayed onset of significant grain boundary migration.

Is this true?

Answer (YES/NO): NO